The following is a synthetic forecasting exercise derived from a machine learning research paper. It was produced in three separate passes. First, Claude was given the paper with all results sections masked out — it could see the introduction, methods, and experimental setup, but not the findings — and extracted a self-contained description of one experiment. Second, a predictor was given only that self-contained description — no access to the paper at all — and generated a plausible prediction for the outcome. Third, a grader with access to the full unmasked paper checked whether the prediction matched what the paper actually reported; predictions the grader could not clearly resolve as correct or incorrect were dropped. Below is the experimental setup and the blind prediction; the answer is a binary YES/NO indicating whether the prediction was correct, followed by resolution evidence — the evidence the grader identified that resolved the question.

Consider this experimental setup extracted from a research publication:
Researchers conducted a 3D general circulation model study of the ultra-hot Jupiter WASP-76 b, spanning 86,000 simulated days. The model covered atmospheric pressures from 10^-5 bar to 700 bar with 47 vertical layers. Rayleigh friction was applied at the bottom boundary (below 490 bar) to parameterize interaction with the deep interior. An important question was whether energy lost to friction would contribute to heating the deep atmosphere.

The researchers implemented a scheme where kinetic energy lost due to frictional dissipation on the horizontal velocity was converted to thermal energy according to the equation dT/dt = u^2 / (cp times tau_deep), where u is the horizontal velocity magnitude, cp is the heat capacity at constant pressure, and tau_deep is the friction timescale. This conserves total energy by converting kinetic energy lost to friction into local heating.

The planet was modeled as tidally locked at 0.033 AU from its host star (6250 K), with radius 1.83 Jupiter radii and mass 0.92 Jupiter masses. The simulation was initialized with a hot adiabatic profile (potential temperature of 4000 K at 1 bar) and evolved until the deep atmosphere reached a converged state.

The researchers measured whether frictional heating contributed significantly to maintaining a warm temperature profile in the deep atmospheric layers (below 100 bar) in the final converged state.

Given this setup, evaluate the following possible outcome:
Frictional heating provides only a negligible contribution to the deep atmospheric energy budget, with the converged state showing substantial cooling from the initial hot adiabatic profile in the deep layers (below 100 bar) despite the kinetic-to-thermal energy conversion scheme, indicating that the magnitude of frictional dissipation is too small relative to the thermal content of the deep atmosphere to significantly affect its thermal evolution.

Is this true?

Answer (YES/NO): YES